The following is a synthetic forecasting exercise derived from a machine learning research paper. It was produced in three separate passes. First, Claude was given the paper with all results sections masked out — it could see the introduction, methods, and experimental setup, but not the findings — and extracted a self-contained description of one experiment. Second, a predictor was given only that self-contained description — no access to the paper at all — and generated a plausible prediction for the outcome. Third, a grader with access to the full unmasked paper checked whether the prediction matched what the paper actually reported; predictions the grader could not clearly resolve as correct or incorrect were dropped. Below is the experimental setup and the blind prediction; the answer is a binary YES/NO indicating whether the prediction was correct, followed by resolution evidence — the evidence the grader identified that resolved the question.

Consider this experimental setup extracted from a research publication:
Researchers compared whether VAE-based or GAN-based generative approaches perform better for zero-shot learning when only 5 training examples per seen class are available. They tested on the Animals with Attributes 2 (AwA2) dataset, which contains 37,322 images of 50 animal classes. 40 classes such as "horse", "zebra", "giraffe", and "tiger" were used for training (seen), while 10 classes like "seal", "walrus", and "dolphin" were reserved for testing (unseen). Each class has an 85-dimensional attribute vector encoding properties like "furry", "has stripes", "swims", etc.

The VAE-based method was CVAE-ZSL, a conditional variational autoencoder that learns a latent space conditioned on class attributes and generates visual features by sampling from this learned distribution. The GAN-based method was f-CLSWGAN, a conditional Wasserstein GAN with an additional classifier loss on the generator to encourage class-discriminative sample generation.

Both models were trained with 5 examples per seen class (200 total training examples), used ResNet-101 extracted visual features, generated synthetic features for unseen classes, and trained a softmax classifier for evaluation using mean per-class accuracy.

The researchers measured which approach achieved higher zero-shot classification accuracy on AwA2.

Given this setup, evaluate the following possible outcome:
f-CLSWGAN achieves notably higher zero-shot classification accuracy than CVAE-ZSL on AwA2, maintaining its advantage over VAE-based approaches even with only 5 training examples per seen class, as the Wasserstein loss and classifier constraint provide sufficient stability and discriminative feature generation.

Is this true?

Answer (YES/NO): YES